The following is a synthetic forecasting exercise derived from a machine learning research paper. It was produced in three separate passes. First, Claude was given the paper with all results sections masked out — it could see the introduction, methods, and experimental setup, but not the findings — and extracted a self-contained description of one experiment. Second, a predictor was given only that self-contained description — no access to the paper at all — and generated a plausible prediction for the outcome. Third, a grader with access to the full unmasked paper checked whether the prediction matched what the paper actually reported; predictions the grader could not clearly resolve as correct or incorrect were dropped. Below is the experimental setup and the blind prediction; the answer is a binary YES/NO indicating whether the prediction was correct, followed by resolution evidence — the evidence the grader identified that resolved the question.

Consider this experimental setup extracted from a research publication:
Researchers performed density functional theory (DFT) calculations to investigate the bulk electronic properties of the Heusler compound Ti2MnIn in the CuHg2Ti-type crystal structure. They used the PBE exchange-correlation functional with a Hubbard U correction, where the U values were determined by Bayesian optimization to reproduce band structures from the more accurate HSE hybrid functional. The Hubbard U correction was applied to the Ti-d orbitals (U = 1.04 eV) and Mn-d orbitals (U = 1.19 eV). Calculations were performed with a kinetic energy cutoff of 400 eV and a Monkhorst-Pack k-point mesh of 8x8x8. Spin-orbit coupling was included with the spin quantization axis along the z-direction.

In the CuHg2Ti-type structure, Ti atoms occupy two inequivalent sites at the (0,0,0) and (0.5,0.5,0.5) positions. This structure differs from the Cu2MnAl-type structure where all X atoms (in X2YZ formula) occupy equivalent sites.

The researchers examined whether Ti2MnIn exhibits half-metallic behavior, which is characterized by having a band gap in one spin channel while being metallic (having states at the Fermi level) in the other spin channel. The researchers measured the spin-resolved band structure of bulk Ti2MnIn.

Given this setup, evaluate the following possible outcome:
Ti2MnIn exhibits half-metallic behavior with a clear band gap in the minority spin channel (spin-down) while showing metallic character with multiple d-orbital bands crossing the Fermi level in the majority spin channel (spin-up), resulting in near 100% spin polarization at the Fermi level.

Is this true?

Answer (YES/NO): NO